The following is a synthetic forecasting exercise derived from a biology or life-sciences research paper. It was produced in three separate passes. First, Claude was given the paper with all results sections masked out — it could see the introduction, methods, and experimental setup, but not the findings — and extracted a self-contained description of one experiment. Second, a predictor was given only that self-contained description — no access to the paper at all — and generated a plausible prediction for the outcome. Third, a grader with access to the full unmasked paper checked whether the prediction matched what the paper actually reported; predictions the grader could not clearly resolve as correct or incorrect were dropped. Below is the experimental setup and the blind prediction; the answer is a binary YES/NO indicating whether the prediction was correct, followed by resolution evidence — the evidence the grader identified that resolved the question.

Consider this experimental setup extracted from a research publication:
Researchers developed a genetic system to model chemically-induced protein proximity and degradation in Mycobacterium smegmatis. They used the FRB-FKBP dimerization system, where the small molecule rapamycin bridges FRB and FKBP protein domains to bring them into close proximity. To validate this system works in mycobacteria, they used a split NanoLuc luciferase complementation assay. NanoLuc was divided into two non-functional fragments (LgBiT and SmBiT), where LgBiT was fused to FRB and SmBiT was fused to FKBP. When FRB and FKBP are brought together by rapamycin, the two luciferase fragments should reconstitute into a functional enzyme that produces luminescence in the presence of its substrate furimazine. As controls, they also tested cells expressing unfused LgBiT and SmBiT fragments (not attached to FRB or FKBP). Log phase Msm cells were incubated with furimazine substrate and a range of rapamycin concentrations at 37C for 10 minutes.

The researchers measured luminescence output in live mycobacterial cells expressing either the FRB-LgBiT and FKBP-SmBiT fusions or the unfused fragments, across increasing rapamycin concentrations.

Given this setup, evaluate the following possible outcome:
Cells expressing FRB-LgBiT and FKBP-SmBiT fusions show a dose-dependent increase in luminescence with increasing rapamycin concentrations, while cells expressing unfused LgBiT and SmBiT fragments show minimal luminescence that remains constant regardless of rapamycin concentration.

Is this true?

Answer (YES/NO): NO